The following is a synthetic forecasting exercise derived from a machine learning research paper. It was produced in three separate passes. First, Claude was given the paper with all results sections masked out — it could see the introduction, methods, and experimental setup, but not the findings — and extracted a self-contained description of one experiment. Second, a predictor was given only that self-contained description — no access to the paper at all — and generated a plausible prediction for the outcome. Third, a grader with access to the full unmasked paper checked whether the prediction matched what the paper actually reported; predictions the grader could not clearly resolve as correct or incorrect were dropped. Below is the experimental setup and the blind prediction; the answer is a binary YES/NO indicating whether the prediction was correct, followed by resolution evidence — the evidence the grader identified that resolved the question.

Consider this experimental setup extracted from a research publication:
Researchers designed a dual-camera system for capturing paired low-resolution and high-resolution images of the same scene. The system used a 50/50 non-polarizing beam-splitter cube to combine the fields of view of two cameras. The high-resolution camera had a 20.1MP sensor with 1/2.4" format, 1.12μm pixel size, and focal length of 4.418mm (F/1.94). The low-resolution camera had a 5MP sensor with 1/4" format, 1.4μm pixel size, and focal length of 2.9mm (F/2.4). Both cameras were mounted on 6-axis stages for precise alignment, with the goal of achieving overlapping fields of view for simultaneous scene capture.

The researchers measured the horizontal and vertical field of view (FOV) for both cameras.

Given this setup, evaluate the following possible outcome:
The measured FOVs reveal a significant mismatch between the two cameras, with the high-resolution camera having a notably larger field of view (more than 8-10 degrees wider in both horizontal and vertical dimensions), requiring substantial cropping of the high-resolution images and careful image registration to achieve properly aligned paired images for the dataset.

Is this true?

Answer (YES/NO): NO